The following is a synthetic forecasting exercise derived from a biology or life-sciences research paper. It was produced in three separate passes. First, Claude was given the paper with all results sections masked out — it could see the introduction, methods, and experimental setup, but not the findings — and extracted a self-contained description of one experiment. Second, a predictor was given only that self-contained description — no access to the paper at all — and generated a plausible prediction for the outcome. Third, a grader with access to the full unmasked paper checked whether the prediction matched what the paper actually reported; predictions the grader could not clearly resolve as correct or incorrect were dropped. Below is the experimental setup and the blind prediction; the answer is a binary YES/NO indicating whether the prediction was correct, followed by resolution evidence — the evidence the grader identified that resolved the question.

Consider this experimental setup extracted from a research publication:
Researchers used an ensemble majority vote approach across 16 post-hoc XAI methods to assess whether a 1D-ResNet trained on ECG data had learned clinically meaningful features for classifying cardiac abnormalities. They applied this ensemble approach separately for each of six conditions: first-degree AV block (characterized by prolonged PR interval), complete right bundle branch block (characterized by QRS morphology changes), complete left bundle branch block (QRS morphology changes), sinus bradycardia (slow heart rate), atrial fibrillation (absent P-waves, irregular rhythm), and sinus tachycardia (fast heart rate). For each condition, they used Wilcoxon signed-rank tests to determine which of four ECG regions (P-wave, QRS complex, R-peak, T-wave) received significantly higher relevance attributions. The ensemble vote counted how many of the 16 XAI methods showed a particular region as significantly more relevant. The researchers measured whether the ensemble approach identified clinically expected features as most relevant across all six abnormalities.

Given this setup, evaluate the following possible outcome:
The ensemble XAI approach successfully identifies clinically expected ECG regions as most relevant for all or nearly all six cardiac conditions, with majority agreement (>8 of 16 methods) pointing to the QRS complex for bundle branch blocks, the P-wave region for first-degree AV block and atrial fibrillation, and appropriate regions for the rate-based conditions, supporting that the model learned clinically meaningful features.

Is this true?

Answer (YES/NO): NO